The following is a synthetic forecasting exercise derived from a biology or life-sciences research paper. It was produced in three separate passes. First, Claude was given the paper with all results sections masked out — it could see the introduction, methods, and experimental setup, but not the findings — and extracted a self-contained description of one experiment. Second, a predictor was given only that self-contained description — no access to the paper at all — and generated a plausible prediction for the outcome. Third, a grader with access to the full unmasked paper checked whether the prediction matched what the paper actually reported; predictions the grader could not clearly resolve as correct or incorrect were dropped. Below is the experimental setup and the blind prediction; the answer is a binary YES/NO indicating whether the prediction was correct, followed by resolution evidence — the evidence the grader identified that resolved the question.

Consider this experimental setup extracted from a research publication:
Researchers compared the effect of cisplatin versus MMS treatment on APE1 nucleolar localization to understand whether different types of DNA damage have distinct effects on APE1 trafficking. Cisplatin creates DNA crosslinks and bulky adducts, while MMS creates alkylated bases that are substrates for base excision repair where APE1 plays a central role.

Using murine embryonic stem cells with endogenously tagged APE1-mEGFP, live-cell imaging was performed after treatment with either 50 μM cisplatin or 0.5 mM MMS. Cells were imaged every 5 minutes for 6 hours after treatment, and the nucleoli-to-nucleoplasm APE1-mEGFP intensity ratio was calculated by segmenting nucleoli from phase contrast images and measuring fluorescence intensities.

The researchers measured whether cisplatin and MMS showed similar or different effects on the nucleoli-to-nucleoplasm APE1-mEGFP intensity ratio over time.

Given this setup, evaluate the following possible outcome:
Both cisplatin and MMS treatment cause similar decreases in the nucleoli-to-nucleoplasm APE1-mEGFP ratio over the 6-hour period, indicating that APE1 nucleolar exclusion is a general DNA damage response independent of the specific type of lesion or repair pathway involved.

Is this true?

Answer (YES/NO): NO